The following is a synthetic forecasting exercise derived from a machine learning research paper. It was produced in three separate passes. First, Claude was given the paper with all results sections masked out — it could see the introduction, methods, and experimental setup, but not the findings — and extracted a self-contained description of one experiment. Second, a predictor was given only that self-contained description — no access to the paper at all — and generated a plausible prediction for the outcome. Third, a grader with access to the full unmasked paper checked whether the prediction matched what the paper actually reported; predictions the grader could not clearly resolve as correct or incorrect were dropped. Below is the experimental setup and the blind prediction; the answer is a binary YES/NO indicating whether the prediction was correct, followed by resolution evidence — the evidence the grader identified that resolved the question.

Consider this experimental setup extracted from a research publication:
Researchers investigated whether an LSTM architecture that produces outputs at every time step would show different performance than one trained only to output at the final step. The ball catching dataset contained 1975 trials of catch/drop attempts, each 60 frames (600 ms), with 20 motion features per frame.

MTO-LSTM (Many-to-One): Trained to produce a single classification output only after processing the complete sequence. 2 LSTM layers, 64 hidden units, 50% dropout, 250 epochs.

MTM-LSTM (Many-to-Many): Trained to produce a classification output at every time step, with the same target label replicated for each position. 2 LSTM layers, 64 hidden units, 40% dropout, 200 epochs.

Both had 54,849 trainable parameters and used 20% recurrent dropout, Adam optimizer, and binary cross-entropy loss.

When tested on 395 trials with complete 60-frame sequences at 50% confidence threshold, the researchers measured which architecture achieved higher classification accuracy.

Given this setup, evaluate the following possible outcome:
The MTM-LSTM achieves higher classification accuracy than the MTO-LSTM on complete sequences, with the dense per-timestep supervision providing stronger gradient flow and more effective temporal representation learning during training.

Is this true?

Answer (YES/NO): NO